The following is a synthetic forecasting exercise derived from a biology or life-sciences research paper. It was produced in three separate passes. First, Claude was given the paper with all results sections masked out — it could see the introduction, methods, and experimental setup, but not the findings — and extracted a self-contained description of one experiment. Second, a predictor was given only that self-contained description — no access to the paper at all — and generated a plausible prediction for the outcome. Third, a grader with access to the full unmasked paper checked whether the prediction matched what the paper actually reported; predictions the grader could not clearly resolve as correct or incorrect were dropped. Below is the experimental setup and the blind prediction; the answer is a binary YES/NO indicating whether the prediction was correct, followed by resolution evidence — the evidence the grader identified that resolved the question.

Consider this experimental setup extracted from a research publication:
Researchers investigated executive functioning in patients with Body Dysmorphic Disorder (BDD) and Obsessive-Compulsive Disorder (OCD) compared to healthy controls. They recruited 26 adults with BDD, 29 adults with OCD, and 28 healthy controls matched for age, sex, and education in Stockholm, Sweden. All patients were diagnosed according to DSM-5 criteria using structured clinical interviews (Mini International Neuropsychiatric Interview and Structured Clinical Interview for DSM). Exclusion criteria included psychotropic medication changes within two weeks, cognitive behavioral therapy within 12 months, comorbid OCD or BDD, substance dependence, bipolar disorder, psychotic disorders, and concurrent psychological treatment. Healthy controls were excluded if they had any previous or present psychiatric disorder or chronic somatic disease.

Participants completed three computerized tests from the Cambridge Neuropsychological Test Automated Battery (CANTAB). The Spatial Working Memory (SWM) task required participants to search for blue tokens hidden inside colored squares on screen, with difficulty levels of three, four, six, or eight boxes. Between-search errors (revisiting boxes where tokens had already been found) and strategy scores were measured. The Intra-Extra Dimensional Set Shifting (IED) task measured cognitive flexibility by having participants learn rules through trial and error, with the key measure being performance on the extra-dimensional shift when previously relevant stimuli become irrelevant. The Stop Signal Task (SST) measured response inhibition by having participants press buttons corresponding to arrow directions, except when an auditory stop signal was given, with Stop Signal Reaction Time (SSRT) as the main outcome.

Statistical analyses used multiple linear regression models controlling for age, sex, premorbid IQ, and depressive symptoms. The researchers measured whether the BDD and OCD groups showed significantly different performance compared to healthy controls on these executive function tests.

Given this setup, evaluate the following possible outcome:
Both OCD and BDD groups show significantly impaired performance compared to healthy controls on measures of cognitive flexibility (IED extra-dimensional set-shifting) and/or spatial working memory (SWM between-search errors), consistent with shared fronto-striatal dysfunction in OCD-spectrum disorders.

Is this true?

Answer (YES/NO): NO